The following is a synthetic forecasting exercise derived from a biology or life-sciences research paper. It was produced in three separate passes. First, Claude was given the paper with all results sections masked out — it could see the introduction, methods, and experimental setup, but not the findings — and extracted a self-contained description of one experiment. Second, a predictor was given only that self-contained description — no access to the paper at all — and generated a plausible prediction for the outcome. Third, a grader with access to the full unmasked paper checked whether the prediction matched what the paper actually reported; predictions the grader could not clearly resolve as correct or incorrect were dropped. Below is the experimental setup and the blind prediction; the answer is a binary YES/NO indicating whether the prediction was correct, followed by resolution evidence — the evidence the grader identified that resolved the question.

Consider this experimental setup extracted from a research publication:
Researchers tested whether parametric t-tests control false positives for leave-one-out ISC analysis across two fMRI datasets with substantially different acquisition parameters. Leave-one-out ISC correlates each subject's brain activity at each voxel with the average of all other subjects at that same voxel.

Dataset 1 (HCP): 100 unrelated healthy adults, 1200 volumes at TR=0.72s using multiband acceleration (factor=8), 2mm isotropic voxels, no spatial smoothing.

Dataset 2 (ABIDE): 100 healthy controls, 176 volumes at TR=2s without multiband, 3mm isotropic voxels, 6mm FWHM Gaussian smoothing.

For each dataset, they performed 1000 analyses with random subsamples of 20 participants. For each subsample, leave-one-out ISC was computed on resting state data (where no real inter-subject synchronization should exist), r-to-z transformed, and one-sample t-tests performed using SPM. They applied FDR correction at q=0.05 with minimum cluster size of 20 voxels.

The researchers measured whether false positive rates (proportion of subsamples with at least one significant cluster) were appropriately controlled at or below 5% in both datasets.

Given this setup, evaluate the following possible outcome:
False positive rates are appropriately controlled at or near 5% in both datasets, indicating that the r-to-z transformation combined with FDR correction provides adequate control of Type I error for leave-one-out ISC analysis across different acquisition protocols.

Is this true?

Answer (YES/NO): NO